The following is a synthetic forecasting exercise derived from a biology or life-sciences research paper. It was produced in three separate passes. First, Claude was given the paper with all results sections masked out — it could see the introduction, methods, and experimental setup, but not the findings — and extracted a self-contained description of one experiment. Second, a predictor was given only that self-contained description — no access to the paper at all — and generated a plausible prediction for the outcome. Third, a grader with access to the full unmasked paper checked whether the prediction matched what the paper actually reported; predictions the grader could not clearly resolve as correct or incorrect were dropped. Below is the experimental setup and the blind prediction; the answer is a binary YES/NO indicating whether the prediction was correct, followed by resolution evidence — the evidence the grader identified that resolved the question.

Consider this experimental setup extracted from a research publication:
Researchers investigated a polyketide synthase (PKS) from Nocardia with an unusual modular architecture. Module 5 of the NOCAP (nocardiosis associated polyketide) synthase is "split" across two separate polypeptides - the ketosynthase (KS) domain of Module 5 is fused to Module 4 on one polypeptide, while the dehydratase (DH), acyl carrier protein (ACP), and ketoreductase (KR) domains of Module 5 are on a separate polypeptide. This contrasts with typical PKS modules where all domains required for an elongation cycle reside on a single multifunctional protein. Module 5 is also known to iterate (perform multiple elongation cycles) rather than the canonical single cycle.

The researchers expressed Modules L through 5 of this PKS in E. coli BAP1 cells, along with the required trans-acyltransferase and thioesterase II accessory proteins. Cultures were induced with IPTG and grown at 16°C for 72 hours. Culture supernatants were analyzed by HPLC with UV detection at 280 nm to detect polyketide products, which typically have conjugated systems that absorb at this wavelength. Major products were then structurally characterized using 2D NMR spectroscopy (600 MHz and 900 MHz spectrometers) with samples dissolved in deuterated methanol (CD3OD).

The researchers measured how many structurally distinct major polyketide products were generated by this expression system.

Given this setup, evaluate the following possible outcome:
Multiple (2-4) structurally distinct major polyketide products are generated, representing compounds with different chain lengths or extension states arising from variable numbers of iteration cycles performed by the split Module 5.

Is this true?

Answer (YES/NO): NO